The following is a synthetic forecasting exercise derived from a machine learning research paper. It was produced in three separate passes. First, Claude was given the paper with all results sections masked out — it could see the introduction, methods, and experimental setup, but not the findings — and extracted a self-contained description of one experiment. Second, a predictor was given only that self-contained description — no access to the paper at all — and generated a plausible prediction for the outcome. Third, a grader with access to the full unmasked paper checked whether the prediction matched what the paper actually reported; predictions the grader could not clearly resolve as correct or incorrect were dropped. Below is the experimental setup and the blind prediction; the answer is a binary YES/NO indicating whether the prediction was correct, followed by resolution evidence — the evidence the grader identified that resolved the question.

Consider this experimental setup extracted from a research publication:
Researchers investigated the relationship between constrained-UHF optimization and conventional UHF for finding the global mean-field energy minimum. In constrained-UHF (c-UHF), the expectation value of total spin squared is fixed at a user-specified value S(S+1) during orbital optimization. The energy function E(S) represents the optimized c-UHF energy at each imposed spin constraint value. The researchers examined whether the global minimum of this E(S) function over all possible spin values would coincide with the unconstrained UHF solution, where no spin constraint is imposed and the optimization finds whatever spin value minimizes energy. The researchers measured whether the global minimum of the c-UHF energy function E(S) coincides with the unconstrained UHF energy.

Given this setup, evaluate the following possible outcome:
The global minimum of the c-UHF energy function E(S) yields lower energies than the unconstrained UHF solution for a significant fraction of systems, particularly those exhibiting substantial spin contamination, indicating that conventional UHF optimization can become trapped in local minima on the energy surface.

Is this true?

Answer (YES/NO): NO